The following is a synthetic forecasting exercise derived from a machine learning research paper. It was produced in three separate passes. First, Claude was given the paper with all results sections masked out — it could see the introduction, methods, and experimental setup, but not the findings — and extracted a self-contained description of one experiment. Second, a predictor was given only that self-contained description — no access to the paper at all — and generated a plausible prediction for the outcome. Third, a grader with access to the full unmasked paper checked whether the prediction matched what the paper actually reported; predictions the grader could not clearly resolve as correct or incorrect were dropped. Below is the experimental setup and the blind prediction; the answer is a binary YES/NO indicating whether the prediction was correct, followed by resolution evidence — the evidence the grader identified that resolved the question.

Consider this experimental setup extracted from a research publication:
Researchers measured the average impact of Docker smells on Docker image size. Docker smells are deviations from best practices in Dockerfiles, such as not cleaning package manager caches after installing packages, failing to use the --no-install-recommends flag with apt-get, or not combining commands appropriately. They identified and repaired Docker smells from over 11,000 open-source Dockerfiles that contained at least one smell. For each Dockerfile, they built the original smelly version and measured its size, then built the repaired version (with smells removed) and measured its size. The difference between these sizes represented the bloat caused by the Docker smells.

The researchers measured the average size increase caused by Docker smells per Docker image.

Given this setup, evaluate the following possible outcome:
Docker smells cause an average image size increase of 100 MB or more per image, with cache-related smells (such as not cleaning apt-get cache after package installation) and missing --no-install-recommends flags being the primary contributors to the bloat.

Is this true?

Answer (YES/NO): NO